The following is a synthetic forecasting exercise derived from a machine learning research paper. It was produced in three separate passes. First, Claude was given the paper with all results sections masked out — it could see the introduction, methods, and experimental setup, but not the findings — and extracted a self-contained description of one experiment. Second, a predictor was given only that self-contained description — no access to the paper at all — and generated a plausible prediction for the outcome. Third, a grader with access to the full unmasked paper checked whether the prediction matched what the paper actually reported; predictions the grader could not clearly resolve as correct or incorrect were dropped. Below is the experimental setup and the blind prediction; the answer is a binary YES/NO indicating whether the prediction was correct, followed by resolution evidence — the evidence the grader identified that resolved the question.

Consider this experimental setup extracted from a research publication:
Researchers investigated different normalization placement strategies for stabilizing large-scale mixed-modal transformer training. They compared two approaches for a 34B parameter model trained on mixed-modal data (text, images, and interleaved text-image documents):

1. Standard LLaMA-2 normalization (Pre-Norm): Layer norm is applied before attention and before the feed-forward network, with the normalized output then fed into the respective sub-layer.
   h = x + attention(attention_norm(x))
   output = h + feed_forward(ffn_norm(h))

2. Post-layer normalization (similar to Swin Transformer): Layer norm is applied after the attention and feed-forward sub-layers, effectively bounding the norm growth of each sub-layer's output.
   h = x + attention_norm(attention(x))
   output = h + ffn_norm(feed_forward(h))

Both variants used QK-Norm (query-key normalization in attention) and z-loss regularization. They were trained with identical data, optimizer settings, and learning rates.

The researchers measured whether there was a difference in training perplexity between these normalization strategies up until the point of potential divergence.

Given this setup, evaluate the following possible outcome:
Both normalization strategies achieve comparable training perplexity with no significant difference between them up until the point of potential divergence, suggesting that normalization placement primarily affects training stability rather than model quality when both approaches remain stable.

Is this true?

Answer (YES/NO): YES